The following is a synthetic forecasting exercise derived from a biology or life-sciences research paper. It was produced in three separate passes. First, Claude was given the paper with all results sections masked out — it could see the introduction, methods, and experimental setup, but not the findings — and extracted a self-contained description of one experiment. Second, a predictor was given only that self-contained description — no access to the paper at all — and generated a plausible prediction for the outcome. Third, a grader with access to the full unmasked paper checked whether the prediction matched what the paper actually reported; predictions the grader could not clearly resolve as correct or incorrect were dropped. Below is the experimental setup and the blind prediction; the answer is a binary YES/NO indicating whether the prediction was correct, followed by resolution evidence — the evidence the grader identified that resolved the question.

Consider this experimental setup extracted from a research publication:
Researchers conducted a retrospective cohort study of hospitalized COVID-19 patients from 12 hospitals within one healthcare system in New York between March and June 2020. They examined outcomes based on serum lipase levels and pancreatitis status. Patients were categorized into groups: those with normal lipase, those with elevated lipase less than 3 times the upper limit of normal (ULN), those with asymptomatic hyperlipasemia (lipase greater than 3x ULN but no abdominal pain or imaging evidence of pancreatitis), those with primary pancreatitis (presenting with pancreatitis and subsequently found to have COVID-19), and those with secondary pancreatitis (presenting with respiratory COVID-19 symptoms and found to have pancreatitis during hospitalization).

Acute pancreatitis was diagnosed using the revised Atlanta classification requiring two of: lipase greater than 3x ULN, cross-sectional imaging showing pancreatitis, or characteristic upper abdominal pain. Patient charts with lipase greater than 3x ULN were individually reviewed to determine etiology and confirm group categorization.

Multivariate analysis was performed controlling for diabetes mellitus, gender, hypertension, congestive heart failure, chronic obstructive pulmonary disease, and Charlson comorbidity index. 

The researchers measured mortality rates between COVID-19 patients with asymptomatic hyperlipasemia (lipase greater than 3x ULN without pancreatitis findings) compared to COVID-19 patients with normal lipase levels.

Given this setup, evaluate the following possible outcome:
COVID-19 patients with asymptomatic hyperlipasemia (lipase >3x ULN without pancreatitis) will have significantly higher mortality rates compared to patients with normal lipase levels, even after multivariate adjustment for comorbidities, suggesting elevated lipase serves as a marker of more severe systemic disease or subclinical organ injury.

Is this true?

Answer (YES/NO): NO